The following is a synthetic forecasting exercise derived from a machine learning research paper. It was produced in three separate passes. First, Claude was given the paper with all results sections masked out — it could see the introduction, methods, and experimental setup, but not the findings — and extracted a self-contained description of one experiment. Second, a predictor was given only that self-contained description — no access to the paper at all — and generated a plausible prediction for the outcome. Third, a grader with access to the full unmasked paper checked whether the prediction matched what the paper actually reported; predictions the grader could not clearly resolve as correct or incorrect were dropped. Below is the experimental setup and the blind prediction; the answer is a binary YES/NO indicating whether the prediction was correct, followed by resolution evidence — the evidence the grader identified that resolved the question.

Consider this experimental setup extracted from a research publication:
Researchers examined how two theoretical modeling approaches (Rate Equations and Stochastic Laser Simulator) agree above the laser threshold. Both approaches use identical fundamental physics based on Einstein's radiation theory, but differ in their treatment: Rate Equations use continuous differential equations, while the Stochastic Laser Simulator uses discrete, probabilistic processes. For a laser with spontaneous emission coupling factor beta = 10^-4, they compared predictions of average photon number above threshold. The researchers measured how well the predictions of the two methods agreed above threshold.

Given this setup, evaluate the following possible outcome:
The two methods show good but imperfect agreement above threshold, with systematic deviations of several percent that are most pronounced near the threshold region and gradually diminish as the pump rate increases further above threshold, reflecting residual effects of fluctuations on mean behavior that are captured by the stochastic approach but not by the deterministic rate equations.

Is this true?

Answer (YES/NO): NO